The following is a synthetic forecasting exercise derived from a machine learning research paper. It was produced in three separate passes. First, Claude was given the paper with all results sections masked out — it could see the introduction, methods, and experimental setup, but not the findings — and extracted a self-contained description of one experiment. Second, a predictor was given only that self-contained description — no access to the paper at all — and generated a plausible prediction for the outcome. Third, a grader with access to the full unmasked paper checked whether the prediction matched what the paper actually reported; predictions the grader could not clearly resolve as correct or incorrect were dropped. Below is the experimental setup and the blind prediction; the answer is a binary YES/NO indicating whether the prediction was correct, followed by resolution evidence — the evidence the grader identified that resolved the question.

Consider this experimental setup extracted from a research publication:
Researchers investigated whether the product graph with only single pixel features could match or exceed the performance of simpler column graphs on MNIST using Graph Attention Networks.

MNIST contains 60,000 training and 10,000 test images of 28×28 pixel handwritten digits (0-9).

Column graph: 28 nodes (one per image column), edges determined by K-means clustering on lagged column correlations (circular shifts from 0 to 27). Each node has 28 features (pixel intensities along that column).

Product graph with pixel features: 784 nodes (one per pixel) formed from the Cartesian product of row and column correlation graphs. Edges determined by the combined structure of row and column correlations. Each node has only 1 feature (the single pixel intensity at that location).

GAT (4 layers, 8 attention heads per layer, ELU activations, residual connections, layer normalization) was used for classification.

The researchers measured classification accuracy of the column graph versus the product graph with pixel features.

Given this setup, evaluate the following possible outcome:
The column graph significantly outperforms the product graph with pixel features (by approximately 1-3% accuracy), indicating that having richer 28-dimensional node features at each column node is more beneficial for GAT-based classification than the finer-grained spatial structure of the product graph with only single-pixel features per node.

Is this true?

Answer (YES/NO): NO